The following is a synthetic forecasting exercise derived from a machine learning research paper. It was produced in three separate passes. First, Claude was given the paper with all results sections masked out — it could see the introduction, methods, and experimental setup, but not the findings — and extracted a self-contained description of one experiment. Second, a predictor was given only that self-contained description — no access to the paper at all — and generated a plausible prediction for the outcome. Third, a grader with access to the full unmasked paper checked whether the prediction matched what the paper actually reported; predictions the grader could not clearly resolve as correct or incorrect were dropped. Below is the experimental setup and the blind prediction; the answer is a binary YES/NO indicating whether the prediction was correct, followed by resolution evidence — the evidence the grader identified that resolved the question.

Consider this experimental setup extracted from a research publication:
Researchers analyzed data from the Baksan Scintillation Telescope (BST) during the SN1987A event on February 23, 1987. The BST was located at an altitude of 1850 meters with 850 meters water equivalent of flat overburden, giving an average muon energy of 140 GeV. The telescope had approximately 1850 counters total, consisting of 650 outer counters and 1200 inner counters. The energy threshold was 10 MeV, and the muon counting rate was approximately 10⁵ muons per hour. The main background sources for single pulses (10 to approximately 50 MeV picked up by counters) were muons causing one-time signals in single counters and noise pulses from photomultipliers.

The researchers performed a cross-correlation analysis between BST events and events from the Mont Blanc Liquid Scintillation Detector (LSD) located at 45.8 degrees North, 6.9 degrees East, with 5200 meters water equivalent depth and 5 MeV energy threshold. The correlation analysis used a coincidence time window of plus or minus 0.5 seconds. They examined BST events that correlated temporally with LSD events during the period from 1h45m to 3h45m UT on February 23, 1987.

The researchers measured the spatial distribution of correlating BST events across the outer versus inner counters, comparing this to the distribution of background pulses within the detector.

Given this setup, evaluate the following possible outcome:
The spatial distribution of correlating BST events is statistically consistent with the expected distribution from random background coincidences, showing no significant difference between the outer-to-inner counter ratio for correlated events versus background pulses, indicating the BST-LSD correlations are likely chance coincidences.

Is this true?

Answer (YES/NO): NO